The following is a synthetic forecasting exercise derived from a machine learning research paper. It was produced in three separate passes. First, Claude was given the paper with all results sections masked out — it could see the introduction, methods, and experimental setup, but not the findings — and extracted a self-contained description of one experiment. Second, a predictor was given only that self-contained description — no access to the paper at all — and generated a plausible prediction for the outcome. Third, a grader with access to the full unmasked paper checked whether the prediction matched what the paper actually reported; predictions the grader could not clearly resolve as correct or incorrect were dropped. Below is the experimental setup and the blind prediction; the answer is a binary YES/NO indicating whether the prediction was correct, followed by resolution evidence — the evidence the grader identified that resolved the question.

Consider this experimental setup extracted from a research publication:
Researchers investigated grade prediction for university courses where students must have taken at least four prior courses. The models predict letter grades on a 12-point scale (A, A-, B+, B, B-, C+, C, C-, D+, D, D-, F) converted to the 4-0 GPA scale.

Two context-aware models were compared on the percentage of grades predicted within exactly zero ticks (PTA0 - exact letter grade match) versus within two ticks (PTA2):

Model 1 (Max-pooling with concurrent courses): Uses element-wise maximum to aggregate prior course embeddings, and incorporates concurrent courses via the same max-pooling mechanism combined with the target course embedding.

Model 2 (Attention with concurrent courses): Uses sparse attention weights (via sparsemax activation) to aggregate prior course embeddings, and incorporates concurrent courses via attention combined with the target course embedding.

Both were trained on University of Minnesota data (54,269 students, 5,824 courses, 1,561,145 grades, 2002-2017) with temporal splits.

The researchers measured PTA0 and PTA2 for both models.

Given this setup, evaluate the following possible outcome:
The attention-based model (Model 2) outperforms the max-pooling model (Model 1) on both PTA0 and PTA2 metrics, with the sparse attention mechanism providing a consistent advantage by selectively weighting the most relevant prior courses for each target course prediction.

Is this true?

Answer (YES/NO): NO